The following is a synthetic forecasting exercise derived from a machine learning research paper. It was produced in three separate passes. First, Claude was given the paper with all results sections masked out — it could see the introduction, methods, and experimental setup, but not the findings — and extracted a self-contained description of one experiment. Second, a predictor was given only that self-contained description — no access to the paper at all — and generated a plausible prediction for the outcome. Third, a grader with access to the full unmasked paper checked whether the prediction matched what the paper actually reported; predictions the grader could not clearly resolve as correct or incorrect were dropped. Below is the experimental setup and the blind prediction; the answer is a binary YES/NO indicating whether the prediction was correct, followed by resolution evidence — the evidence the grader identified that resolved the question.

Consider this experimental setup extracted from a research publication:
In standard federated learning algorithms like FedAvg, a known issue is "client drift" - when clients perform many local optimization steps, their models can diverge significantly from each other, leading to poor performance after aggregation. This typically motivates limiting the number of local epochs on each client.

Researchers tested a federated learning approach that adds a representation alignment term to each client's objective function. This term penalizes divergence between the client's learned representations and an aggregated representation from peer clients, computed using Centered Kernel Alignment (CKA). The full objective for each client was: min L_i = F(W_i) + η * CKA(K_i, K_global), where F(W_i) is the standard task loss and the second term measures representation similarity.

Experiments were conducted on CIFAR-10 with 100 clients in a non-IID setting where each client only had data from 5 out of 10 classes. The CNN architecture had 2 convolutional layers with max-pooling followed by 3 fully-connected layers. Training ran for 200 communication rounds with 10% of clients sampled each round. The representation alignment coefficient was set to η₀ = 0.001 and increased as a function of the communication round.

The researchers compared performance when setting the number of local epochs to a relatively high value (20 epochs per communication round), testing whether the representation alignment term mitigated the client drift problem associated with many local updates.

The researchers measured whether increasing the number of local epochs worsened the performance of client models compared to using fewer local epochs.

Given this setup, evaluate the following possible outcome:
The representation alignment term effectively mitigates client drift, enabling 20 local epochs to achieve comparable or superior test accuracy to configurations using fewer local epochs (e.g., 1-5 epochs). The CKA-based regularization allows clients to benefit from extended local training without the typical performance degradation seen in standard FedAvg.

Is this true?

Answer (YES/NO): YES